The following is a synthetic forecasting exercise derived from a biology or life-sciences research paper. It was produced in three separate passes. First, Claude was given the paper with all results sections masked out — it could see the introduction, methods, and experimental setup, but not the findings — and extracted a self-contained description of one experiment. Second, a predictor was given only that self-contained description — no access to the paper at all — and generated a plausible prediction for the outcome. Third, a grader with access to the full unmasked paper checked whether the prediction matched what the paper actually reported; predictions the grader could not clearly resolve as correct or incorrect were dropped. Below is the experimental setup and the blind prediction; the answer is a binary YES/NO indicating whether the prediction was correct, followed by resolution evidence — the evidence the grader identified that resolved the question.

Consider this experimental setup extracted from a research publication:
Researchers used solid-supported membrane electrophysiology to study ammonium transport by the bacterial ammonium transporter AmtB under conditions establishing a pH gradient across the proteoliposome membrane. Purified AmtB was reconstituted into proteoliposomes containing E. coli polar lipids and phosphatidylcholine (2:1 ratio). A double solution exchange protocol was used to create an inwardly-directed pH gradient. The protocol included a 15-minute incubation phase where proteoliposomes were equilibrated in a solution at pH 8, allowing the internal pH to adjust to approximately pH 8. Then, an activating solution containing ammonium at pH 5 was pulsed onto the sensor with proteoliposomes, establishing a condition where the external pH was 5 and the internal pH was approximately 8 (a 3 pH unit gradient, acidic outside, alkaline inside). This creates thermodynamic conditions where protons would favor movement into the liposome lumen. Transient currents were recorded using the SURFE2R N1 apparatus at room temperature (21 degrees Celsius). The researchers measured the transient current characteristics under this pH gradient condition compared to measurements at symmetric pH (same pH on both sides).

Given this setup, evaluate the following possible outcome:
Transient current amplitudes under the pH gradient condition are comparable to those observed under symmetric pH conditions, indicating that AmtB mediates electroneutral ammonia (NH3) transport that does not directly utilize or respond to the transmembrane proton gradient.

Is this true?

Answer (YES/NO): NO